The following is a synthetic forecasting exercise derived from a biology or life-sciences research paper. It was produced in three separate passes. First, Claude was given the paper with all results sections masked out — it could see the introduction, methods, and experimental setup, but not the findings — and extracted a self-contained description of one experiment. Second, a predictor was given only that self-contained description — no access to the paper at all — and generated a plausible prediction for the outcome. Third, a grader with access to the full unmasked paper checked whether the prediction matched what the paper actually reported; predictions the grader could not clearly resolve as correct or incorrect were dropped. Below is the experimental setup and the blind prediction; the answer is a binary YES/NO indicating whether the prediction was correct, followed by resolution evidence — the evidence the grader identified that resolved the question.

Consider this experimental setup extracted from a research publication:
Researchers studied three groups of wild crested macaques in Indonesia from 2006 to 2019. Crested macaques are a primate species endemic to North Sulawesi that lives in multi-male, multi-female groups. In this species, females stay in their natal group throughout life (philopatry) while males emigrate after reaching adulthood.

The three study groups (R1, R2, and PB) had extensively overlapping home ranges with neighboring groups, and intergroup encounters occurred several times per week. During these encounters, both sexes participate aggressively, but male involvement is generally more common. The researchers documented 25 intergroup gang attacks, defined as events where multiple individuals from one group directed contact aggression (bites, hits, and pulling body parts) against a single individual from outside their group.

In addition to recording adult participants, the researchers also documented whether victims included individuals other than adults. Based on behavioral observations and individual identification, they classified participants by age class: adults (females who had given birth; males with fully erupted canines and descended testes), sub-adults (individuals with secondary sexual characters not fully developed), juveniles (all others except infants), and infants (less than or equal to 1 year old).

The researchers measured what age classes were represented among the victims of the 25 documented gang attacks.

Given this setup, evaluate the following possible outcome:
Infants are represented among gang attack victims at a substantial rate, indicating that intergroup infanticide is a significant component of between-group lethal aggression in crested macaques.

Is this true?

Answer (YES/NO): YES